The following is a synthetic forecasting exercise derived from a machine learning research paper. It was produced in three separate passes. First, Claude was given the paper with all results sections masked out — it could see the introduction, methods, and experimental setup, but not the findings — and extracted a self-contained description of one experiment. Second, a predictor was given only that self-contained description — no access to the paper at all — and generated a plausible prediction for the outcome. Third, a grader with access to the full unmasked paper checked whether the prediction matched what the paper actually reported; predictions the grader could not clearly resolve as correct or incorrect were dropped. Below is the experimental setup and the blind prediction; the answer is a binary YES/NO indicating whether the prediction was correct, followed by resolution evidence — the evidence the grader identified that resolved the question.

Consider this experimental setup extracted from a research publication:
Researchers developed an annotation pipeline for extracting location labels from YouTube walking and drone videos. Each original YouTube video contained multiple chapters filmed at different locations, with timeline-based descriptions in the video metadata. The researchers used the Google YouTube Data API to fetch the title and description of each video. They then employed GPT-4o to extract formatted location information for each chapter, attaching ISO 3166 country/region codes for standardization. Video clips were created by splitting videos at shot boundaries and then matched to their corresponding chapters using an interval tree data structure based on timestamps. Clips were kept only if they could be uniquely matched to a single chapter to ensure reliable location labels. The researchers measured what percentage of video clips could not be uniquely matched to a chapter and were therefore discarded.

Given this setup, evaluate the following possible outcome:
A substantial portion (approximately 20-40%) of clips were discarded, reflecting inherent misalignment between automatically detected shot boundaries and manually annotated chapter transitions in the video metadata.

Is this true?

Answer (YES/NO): NO